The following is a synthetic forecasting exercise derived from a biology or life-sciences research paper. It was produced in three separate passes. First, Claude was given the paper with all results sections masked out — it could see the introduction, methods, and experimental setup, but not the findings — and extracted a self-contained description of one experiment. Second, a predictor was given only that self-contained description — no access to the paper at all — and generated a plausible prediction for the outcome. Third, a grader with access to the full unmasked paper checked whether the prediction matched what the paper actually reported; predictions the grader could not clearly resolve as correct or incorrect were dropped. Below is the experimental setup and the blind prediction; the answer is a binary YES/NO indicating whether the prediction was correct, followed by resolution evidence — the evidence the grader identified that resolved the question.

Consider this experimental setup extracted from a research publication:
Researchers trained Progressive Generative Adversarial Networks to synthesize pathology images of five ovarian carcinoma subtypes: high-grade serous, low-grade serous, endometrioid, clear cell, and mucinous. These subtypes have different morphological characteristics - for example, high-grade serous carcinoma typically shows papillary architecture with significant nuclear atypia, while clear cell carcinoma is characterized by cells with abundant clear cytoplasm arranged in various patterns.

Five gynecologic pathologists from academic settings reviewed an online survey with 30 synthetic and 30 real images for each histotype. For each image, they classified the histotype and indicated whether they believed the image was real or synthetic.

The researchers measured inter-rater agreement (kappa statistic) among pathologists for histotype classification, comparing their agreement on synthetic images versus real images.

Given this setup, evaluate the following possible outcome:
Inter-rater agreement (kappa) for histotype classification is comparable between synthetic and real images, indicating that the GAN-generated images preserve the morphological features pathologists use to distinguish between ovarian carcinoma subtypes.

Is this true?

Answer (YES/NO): YES